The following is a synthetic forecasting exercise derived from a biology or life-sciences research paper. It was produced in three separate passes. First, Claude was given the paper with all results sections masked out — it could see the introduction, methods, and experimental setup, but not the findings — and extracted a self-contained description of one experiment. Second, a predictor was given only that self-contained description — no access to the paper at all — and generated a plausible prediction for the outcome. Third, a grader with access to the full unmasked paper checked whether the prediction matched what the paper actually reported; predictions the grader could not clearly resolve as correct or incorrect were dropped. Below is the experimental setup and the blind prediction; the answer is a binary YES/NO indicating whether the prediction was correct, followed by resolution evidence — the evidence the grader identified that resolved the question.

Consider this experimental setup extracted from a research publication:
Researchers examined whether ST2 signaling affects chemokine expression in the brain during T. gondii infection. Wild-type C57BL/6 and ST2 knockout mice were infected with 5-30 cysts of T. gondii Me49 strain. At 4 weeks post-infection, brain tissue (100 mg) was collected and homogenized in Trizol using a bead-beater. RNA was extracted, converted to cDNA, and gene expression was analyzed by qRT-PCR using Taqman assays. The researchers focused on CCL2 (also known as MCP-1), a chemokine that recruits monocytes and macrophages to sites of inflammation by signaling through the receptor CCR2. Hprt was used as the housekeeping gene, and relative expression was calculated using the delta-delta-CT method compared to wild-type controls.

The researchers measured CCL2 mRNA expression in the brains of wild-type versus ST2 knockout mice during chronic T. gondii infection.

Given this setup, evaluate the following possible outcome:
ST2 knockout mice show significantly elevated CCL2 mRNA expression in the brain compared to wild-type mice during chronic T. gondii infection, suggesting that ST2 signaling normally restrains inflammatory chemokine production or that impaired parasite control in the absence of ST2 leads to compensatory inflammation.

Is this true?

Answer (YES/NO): NO